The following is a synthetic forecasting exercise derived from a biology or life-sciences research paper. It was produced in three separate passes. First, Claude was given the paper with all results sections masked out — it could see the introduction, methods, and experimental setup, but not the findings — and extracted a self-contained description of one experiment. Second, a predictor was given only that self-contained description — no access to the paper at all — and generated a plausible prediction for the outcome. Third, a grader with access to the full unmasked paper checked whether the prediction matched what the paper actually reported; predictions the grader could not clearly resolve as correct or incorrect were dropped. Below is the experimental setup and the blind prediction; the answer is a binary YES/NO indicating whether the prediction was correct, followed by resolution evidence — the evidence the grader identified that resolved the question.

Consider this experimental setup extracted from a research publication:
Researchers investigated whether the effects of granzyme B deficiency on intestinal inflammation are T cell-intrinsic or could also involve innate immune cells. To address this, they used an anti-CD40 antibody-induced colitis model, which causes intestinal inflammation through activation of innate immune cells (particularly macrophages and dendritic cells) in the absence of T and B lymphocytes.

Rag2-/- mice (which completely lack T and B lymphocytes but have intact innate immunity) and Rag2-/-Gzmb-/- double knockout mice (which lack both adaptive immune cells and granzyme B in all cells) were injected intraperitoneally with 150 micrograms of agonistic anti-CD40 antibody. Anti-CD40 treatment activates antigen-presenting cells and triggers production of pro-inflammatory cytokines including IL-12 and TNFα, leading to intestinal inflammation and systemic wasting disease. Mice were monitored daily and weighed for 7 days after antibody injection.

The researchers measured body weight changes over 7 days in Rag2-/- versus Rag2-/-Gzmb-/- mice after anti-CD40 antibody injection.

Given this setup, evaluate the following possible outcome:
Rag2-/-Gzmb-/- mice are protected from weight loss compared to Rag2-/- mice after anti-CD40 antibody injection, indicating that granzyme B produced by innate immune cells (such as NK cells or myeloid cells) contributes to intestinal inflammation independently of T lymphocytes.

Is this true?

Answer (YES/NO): NO